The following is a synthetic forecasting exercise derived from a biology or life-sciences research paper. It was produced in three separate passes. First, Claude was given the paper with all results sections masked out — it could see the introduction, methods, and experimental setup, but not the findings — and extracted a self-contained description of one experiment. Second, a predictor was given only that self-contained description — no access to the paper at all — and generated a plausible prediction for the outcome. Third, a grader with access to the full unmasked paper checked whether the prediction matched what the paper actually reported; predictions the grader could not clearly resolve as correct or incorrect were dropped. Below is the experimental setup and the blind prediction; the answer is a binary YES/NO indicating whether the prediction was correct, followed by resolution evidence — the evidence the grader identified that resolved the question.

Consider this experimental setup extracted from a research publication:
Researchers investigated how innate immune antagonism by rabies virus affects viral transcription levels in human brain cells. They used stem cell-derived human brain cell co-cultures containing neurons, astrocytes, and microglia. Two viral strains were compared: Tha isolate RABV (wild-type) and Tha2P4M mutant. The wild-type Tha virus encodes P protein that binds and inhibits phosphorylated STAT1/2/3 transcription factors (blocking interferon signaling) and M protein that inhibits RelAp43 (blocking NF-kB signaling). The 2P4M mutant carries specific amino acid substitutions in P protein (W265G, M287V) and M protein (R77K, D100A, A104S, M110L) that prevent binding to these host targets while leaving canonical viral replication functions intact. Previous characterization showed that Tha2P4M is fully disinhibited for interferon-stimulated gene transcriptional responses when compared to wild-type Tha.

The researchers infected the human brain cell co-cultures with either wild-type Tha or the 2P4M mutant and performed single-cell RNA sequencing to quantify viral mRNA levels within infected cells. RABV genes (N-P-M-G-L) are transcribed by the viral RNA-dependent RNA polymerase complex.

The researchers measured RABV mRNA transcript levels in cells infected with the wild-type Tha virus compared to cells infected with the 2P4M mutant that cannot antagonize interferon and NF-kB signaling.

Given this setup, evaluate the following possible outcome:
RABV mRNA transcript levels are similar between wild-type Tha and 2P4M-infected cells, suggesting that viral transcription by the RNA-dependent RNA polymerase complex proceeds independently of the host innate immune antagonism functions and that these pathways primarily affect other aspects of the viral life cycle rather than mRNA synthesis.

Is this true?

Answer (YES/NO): NO